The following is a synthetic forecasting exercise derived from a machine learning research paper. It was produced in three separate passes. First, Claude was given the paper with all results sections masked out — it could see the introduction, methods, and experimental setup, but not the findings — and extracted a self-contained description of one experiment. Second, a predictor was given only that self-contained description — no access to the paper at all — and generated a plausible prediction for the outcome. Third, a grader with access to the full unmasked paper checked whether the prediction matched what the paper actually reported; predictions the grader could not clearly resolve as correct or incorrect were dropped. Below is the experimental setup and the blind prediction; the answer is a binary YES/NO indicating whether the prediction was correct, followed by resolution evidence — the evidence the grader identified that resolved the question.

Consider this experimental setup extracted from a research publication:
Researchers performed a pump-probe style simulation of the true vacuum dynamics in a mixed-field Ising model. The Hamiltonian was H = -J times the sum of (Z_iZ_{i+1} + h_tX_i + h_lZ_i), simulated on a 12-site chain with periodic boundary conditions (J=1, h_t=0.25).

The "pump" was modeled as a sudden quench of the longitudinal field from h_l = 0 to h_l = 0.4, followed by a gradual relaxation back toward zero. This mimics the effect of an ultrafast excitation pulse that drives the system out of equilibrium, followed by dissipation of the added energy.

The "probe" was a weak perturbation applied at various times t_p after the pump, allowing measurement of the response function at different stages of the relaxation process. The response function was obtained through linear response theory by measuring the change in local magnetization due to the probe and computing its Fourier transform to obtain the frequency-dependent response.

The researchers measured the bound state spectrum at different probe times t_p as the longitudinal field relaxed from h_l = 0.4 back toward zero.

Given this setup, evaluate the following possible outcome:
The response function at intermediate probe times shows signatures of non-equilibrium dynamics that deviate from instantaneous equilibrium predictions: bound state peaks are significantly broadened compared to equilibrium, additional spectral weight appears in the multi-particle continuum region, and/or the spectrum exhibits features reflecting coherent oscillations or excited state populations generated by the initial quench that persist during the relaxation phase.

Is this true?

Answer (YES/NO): NO